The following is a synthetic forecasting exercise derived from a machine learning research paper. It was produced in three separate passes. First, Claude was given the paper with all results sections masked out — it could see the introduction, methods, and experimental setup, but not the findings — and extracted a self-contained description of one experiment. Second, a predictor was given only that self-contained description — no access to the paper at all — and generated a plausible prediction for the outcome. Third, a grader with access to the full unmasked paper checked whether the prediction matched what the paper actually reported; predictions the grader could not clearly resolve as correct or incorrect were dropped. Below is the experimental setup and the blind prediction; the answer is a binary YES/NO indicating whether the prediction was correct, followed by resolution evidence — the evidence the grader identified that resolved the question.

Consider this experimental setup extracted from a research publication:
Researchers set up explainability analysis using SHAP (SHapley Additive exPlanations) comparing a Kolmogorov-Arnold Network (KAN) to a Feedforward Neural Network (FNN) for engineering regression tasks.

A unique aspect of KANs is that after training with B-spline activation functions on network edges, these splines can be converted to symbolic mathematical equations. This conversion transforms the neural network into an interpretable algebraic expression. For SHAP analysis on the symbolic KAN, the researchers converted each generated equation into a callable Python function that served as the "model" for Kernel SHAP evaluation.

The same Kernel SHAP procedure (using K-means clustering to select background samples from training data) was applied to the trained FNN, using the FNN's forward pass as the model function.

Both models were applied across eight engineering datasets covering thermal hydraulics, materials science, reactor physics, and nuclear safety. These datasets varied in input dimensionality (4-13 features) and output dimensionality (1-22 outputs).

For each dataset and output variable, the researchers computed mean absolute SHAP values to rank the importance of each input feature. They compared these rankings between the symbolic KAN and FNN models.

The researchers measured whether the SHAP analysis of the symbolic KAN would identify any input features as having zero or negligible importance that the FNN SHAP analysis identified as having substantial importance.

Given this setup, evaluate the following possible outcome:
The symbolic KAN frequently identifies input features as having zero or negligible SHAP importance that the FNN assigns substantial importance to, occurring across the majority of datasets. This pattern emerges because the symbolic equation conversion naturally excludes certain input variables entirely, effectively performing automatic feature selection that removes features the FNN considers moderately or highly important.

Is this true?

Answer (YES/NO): NO